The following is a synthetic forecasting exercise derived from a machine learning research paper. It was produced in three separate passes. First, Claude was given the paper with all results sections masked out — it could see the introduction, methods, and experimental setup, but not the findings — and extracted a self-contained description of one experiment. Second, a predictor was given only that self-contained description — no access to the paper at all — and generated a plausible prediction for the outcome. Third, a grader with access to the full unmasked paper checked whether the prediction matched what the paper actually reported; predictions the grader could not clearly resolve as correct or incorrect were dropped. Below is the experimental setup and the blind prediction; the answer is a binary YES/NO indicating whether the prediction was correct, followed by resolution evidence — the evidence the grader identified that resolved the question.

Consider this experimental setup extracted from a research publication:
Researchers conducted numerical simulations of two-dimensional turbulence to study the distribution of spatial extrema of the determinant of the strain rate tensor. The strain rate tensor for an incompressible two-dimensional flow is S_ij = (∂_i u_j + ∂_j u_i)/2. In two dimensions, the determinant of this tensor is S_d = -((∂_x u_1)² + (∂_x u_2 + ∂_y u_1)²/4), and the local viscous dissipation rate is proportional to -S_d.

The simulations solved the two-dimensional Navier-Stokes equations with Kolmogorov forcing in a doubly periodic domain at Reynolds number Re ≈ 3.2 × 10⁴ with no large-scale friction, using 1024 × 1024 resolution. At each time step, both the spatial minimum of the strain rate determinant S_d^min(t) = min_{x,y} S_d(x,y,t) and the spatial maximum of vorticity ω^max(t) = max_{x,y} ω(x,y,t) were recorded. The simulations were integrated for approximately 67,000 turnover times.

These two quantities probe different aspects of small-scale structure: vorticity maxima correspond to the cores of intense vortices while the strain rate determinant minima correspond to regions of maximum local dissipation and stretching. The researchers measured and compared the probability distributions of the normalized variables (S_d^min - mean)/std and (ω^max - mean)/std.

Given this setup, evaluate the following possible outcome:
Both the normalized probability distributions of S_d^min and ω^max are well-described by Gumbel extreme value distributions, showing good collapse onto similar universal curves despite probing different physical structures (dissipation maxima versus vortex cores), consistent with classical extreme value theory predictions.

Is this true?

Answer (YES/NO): NO